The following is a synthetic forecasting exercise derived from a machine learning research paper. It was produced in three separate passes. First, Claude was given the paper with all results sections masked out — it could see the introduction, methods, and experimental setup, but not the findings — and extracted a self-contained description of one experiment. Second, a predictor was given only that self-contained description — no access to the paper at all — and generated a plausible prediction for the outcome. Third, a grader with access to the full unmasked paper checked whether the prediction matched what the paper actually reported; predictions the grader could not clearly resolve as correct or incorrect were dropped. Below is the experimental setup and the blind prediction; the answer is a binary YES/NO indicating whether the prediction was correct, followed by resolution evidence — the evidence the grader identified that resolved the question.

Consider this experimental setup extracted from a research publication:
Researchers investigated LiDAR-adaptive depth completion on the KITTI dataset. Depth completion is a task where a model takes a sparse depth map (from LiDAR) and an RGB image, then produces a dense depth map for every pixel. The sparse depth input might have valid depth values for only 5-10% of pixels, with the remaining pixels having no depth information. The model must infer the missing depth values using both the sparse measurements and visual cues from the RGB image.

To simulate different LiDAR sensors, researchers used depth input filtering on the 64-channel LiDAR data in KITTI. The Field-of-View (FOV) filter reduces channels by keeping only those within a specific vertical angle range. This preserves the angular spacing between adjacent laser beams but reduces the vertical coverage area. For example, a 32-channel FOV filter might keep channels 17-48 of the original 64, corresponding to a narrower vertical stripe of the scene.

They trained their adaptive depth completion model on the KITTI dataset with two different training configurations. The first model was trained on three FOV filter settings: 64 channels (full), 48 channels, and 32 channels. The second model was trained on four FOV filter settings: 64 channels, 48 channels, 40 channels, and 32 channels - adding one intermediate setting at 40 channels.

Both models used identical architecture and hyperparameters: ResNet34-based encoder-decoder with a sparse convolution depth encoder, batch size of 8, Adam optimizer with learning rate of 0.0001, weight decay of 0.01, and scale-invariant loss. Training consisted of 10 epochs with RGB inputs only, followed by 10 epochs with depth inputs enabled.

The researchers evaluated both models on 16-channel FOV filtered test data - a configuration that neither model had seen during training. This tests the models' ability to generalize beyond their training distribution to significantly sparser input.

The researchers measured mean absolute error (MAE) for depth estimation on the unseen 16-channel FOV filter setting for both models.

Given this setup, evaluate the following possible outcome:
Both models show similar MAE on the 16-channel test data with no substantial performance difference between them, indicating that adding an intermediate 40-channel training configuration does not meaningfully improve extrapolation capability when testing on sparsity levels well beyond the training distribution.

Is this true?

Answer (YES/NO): NO